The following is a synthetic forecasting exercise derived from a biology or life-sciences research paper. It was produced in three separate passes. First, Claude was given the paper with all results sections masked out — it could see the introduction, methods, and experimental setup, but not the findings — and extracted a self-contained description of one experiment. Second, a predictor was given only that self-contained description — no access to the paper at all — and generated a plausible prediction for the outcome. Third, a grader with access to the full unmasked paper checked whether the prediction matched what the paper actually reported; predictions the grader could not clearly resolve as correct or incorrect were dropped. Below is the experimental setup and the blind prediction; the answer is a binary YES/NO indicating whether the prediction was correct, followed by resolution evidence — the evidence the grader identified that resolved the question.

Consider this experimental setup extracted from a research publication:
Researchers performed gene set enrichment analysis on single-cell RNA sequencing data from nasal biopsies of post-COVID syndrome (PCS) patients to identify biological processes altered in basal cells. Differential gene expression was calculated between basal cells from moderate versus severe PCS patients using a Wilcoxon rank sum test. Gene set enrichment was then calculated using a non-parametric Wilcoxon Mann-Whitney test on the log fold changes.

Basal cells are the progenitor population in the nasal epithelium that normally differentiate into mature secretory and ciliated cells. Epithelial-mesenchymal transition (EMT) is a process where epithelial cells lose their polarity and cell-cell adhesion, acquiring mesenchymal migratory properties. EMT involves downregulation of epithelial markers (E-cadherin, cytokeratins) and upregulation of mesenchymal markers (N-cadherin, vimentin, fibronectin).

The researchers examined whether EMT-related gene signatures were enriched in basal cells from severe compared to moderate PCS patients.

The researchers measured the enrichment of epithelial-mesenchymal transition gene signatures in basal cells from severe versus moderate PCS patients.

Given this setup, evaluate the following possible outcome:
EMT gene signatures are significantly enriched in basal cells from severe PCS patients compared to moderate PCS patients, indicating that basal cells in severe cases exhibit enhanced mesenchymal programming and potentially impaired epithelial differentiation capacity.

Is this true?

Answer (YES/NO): NO